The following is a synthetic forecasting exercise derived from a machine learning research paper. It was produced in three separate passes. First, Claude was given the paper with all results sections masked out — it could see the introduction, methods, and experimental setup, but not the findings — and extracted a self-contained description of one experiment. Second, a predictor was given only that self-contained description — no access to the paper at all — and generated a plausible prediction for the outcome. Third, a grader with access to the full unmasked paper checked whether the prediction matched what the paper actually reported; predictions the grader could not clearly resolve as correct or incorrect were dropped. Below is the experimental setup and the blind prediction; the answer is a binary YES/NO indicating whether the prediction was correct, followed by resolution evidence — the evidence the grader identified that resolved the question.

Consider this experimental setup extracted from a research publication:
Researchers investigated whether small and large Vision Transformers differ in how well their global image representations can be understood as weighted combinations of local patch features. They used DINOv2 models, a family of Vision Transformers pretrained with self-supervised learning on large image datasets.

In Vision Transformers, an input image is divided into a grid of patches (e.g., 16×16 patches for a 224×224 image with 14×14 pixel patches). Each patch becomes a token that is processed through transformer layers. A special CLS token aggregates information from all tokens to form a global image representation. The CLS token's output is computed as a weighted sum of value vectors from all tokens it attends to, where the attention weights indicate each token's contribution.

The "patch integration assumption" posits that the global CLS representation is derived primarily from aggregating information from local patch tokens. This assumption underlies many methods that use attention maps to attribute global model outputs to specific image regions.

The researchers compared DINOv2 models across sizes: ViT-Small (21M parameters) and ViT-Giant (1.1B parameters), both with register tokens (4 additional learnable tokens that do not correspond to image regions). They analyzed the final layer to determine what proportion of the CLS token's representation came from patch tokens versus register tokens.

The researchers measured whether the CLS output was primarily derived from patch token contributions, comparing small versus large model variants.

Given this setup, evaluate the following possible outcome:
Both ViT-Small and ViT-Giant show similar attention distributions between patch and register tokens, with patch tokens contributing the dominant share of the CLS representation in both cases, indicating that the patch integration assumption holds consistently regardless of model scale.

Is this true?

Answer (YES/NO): NO